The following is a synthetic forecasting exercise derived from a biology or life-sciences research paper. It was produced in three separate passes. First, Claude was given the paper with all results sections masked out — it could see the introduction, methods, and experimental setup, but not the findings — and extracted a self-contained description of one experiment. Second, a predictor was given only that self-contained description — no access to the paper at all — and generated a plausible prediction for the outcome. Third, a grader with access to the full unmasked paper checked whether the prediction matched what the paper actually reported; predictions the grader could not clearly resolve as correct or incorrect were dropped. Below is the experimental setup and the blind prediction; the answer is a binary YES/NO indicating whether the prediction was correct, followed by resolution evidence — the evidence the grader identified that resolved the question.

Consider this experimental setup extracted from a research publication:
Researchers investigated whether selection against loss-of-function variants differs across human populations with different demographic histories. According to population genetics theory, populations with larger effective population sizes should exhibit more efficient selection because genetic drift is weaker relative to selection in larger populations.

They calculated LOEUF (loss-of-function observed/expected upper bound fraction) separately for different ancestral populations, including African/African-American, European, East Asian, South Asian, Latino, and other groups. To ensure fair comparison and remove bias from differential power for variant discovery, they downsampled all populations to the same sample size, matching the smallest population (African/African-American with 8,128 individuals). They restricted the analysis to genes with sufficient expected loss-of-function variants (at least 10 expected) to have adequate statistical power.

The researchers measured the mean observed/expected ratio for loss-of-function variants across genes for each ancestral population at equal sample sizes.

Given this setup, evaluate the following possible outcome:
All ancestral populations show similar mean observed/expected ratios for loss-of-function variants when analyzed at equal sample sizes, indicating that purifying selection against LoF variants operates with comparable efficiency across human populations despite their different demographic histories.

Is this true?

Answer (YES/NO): NO